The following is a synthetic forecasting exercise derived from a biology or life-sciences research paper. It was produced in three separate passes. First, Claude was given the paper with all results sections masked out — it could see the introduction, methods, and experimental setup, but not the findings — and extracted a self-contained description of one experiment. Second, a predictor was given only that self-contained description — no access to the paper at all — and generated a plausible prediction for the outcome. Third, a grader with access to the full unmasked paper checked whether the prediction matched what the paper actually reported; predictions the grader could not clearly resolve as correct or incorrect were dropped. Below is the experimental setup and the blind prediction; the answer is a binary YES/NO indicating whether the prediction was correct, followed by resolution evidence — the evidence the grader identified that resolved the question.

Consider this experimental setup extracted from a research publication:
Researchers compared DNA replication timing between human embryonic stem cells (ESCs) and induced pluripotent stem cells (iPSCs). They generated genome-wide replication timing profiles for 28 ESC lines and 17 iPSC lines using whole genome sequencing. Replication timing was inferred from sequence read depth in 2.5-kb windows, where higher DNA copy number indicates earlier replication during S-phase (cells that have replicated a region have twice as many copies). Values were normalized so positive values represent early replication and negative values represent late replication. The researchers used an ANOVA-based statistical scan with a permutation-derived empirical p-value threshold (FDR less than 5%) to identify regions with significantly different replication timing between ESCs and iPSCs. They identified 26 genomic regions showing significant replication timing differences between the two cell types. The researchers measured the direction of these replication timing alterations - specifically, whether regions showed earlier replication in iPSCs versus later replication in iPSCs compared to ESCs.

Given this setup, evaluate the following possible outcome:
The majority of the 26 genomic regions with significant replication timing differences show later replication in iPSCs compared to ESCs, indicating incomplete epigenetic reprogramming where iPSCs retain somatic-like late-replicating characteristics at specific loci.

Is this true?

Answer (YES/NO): YES